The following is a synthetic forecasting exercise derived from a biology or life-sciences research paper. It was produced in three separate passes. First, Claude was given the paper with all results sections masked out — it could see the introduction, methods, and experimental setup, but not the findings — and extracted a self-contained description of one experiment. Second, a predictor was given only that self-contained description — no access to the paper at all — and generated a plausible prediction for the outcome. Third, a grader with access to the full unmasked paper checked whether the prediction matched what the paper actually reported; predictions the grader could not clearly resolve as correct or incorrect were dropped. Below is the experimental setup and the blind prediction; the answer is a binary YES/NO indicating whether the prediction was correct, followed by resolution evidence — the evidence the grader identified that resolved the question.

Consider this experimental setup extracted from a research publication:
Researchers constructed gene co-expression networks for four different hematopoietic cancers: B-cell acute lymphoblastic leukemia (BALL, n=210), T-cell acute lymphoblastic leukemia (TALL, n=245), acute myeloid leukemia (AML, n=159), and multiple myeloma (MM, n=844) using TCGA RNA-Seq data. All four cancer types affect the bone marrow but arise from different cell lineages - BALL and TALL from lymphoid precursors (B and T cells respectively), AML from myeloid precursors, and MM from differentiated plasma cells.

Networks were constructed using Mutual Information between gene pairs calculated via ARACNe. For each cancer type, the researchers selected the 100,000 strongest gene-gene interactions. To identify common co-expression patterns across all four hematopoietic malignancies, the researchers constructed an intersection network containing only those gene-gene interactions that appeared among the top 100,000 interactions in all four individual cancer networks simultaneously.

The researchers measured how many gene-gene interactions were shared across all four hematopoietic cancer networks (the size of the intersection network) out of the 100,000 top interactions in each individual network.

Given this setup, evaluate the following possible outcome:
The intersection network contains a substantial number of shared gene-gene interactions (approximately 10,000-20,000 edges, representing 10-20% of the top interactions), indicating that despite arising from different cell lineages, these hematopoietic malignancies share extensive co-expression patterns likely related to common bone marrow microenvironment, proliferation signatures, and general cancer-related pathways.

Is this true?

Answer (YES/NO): NO